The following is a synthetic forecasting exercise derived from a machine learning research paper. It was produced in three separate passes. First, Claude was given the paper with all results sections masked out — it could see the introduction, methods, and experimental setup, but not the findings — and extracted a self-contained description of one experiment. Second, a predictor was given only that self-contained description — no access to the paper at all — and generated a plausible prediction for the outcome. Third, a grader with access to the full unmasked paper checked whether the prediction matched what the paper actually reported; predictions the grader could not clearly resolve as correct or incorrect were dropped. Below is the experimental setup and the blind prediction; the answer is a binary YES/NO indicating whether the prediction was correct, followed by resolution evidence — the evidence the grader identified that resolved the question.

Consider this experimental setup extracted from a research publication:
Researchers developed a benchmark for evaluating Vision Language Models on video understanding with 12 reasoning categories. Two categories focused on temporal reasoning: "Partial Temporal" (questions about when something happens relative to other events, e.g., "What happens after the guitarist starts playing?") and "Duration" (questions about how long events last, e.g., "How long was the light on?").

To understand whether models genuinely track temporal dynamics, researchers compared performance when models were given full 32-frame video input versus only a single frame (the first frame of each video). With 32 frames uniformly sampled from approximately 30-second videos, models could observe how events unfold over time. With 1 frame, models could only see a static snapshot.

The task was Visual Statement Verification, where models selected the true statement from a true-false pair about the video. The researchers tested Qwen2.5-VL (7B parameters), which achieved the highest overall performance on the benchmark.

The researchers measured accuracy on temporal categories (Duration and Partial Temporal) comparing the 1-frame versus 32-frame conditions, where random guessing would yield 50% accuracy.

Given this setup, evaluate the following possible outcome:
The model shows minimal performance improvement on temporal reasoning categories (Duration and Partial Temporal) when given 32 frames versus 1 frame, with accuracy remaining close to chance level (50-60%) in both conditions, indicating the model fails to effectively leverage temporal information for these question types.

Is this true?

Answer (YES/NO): NO